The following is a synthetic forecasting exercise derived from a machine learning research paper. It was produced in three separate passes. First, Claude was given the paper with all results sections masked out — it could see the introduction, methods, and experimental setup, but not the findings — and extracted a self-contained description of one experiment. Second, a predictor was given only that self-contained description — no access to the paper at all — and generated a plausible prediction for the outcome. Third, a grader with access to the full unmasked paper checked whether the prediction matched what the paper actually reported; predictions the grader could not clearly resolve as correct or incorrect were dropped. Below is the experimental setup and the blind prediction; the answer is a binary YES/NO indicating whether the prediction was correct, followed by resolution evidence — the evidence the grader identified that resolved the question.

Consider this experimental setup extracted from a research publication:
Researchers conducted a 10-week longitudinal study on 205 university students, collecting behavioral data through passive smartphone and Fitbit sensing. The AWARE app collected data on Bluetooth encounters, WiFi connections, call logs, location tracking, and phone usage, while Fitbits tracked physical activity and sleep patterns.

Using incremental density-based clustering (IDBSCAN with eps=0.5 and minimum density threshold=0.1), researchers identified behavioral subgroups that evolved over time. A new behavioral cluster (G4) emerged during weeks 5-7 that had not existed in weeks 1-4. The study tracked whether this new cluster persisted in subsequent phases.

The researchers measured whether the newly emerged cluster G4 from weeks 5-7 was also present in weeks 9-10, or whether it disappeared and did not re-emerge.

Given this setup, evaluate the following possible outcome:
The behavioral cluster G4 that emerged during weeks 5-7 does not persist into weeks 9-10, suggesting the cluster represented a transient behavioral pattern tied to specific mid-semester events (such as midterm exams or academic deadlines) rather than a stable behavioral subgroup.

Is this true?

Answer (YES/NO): NO